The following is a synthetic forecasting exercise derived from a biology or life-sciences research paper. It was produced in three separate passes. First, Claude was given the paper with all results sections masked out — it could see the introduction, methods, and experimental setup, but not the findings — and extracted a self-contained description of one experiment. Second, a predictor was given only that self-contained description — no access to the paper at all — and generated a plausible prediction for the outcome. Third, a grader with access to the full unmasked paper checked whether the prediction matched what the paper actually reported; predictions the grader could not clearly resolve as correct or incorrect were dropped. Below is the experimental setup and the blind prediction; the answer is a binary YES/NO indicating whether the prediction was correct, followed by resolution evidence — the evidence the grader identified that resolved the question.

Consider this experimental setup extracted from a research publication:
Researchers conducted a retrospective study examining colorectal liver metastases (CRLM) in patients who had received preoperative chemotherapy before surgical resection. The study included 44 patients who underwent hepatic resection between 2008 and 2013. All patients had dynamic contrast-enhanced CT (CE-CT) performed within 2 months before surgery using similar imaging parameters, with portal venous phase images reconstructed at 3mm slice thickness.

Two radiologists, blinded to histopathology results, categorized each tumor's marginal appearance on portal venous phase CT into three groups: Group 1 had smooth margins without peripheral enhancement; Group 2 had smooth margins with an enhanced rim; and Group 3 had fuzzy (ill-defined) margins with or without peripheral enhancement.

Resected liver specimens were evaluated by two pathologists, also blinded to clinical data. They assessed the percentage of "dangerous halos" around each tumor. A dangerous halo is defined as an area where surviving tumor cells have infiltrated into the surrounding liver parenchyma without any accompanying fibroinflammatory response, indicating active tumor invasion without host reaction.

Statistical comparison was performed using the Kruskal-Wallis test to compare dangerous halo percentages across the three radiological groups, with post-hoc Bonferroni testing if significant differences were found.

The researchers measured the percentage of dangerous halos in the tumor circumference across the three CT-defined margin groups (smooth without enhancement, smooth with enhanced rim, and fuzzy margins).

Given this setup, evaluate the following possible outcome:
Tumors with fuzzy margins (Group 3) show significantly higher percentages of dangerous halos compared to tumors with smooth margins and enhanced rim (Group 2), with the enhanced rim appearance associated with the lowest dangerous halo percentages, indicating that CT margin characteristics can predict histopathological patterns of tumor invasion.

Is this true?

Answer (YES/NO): NO